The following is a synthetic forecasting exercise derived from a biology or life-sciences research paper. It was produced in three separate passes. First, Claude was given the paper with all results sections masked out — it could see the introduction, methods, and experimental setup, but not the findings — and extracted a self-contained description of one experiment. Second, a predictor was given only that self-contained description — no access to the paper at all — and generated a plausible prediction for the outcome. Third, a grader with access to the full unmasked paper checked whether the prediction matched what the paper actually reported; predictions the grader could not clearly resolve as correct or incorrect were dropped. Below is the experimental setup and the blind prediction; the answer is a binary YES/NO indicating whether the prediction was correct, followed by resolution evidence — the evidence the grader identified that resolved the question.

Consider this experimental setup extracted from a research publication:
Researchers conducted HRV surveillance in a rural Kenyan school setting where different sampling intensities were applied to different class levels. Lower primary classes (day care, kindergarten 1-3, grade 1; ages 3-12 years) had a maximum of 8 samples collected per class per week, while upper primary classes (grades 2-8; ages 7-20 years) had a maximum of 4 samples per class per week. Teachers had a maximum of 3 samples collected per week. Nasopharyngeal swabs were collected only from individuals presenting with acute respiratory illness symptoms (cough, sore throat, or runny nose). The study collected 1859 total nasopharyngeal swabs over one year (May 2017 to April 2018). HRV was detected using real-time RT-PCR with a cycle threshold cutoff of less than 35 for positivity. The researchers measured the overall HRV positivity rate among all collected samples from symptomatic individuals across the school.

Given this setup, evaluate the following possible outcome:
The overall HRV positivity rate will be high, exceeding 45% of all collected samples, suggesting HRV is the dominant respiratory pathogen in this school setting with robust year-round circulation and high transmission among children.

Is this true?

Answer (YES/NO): NO